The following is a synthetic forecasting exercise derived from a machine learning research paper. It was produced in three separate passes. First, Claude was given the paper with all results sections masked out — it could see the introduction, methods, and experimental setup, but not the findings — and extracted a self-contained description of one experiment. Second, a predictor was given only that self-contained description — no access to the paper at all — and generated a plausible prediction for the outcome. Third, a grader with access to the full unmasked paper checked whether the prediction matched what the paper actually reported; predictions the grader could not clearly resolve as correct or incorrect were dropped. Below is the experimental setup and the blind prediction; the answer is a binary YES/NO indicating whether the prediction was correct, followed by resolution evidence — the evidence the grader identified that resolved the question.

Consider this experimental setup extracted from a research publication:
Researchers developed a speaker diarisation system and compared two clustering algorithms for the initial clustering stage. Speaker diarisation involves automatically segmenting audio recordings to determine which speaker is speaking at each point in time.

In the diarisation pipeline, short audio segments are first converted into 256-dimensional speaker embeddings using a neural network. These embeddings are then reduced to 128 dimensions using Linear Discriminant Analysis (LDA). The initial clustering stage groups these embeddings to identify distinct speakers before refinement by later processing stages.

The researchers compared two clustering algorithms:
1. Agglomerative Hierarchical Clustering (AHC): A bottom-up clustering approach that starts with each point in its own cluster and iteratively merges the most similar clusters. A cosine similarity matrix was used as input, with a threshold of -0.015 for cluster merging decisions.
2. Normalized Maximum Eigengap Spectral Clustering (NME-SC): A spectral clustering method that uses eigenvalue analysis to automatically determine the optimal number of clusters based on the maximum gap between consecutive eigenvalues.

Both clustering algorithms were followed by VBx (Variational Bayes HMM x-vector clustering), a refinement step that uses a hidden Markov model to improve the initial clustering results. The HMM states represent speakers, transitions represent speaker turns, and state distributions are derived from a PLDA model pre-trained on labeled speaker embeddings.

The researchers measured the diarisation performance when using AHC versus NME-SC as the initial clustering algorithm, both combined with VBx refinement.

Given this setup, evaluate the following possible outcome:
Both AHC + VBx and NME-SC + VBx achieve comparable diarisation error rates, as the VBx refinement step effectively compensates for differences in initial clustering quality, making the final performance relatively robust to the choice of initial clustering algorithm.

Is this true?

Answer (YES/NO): NO